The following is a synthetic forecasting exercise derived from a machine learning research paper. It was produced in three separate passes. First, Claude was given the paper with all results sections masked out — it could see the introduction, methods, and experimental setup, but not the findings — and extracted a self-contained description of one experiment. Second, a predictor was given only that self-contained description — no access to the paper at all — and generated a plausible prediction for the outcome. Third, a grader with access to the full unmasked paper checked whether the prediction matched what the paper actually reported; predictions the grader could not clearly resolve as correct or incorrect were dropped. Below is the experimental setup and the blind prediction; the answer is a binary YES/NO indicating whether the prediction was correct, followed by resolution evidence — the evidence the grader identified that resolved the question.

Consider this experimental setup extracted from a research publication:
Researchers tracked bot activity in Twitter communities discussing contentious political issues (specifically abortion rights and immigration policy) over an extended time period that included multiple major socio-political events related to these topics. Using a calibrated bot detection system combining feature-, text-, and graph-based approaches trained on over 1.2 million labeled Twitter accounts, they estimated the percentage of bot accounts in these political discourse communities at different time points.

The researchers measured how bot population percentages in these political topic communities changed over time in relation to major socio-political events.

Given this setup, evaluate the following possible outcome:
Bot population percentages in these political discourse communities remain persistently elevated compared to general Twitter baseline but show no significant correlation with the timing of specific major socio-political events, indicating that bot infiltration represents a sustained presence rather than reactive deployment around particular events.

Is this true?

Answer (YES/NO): NO